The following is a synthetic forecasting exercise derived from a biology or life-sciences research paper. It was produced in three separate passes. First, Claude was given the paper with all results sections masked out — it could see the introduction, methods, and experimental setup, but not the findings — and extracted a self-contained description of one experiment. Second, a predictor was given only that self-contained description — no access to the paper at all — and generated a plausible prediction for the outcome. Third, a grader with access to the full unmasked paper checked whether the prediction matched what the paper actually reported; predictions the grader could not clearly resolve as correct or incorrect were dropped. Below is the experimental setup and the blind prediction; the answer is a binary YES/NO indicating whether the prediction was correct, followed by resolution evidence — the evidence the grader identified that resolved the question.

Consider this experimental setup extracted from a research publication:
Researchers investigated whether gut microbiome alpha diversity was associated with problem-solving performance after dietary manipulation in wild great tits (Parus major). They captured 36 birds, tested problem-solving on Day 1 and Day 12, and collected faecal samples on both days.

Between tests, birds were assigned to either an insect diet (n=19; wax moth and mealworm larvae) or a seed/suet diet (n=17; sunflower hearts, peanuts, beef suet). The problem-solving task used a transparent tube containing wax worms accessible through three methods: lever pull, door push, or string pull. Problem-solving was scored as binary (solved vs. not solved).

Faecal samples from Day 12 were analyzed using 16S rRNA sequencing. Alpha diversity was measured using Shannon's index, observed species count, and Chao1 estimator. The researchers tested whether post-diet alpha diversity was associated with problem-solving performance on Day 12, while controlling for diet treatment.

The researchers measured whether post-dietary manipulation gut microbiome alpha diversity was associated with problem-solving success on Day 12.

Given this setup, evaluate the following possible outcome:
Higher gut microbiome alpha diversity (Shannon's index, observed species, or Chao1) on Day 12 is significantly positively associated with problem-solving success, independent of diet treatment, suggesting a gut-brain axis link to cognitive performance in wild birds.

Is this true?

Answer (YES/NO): YES